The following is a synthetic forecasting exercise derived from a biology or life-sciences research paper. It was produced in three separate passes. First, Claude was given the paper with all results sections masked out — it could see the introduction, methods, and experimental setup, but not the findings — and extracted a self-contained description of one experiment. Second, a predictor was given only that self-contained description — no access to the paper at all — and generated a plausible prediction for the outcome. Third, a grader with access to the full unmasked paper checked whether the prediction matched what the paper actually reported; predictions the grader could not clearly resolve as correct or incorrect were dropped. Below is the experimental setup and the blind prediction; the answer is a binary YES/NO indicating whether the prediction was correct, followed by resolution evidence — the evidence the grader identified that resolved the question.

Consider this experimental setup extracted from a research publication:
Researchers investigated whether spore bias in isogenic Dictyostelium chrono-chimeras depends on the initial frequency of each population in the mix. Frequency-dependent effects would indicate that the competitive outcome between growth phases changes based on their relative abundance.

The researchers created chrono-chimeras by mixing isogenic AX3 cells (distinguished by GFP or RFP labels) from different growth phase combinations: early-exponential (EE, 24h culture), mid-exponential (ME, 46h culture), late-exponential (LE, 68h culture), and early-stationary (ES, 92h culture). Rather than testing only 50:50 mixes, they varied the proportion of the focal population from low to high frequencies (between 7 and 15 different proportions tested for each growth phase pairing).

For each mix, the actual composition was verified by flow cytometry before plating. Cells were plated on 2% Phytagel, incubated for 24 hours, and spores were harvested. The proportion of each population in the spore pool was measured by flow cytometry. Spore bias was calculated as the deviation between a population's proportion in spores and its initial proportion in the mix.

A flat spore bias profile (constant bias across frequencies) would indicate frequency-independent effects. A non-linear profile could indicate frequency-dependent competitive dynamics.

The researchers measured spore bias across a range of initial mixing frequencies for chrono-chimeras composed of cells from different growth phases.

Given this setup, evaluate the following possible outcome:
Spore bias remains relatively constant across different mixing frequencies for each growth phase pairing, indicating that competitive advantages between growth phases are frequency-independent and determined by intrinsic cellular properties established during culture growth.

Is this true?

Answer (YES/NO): NO